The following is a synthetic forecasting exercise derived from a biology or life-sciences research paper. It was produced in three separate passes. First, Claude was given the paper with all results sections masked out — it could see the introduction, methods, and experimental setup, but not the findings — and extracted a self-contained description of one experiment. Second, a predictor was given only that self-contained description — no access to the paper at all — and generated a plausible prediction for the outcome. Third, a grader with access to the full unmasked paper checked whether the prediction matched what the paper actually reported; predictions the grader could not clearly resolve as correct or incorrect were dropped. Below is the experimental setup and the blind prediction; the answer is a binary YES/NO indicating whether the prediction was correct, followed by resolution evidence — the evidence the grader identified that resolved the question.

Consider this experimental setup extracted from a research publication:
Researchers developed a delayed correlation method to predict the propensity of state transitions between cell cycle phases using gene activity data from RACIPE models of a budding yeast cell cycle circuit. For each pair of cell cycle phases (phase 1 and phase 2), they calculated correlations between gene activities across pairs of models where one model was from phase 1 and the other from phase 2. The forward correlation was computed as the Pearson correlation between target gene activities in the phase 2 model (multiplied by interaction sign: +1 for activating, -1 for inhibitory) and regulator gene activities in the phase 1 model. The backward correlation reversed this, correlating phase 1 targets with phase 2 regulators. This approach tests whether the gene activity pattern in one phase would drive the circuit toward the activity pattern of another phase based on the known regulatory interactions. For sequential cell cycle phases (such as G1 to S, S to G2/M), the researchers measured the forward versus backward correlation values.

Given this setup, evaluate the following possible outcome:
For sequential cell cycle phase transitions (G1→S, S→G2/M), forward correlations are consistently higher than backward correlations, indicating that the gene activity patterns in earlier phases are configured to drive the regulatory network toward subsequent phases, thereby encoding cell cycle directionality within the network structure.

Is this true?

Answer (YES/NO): YES